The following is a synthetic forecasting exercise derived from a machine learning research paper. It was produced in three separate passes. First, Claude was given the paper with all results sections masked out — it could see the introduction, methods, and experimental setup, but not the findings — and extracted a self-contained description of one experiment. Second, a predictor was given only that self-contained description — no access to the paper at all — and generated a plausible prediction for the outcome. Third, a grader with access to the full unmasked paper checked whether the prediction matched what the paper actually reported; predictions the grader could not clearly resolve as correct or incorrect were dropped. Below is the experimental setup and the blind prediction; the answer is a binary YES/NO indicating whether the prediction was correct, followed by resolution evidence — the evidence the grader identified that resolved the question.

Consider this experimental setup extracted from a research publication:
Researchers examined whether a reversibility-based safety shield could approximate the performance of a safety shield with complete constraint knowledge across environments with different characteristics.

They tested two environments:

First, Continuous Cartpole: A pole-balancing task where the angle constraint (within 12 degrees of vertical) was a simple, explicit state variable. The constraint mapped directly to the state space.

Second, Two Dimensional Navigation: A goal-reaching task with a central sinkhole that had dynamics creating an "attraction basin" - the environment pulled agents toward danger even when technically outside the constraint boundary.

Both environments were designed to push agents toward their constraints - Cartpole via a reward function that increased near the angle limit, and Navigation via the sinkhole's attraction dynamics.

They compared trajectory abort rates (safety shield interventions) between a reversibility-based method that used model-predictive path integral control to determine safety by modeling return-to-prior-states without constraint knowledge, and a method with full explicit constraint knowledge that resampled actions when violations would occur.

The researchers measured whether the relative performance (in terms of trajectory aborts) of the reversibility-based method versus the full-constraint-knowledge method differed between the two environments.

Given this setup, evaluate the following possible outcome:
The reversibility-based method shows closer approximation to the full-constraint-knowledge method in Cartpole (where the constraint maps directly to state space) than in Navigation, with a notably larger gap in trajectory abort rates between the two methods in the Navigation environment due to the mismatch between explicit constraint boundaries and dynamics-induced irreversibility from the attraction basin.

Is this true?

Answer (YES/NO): NO